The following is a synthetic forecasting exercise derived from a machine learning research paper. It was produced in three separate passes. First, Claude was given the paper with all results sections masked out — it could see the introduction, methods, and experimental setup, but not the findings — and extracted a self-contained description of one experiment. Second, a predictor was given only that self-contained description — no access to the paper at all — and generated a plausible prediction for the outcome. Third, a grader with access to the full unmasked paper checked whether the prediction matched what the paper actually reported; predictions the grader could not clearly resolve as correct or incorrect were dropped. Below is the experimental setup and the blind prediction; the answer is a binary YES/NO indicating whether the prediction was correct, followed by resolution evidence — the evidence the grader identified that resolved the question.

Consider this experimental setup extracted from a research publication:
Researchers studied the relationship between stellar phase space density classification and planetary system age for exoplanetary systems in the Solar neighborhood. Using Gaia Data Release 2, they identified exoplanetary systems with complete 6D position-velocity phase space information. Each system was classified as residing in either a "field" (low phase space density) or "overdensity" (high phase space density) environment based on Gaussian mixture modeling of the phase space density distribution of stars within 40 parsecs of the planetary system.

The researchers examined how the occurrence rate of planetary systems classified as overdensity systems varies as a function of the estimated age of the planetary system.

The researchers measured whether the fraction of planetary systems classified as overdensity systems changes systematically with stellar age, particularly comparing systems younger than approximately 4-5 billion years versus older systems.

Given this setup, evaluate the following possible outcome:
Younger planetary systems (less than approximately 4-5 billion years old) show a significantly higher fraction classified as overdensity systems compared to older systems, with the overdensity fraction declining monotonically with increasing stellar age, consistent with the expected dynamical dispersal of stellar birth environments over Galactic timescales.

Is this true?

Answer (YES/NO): NO